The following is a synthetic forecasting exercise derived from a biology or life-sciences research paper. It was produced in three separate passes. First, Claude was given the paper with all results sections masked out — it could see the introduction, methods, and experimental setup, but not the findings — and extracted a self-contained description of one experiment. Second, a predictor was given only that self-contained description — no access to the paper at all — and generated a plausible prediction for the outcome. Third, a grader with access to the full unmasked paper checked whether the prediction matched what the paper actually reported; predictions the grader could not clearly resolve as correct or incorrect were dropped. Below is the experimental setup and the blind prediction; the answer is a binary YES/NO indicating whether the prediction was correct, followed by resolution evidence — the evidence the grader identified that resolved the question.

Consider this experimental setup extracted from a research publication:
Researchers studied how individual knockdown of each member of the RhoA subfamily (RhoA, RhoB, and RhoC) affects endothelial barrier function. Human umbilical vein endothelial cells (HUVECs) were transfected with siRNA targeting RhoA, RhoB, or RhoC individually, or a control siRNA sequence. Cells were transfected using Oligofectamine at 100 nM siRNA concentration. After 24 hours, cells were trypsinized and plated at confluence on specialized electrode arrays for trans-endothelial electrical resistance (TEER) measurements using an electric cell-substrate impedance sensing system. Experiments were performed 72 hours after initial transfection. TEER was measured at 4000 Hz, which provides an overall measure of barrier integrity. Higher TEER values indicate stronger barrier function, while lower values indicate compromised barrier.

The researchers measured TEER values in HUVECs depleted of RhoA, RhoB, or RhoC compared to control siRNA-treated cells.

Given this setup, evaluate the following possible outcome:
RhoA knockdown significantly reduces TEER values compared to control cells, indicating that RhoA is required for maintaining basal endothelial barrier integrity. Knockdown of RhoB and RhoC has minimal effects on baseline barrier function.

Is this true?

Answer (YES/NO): NO